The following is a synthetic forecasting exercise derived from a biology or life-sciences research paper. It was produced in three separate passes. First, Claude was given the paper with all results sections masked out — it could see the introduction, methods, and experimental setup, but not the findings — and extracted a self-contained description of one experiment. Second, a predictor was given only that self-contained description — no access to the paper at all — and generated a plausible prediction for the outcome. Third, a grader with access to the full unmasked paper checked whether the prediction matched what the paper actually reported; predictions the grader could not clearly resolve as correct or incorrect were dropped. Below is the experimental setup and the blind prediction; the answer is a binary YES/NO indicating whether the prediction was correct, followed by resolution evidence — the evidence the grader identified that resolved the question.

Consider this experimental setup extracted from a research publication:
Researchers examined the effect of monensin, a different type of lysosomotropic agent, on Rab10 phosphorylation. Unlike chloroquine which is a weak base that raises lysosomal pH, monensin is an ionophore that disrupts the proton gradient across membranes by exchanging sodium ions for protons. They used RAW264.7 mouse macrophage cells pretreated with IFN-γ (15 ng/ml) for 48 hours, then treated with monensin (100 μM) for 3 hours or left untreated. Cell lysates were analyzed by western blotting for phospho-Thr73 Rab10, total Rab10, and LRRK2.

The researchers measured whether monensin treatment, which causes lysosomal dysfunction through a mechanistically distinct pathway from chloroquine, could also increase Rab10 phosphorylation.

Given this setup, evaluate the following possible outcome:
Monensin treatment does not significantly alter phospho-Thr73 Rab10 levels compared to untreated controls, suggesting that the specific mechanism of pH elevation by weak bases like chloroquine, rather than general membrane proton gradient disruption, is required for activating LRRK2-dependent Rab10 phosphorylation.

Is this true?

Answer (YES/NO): NO